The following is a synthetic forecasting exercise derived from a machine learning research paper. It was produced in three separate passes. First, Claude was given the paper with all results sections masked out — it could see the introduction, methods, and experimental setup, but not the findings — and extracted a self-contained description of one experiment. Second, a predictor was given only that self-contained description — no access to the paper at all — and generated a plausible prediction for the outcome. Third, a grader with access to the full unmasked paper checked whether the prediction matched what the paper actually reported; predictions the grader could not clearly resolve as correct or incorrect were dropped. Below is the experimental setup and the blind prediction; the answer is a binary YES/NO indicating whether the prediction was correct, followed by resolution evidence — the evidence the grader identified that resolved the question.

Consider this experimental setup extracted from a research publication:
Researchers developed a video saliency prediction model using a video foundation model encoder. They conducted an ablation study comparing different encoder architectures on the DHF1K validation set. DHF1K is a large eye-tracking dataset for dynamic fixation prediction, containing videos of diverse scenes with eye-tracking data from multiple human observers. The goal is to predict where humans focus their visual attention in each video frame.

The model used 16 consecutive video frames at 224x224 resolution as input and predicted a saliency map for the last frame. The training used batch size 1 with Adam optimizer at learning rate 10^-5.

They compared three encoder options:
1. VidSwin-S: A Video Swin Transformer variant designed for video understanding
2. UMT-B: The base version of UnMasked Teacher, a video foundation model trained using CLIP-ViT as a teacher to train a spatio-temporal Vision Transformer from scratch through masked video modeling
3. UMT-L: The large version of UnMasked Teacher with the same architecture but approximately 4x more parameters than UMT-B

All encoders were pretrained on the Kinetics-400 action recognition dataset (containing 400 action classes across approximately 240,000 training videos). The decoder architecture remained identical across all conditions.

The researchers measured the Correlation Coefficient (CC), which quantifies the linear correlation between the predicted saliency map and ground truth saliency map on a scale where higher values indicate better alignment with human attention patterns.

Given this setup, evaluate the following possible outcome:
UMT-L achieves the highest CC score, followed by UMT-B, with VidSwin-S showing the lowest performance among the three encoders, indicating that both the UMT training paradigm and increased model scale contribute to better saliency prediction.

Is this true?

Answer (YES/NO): YES